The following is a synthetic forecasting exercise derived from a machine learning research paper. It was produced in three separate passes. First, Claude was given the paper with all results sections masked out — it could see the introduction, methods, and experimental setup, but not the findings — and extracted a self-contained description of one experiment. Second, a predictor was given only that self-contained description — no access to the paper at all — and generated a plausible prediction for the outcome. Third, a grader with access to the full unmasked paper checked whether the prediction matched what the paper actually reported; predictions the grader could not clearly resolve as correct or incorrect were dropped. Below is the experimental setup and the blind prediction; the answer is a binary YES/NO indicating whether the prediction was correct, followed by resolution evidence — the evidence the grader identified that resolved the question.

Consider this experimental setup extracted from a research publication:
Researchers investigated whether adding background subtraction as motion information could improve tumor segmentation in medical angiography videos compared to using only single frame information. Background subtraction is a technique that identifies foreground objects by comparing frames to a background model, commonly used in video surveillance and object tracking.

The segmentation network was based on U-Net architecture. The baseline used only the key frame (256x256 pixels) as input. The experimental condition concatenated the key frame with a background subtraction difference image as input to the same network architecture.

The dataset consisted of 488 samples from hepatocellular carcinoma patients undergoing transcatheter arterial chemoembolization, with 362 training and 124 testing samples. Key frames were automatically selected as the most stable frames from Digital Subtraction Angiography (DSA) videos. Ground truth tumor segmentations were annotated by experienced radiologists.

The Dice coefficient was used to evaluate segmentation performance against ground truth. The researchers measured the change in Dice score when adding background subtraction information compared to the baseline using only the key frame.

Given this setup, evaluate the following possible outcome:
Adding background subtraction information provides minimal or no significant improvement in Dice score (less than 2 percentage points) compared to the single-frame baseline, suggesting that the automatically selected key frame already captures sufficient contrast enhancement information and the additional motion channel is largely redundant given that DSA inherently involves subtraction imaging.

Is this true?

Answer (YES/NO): NO